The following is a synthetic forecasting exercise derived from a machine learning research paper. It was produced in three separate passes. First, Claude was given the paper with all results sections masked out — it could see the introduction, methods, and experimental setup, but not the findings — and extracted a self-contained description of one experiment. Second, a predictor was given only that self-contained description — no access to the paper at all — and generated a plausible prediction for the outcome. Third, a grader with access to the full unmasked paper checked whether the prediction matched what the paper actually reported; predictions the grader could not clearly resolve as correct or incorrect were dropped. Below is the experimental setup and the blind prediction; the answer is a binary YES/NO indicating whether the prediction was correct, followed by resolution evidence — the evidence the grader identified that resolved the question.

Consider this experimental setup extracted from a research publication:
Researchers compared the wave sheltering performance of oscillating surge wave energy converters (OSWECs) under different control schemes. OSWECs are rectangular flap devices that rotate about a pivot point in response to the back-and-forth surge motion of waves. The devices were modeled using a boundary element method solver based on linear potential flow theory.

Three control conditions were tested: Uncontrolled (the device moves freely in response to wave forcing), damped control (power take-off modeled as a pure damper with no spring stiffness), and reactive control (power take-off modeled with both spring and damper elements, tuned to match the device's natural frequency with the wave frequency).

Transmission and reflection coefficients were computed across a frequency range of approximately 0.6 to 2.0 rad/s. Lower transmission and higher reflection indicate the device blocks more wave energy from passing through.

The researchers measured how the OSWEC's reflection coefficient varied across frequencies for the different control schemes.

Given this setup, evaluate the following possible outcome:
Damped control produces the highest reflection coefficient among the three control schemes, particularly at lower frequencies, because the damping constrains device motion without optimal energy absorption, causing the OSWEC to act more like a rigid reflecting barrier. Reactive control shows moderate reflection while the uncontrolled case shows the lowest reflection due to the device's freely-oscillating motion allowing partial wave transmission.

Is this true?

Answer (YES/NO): NO